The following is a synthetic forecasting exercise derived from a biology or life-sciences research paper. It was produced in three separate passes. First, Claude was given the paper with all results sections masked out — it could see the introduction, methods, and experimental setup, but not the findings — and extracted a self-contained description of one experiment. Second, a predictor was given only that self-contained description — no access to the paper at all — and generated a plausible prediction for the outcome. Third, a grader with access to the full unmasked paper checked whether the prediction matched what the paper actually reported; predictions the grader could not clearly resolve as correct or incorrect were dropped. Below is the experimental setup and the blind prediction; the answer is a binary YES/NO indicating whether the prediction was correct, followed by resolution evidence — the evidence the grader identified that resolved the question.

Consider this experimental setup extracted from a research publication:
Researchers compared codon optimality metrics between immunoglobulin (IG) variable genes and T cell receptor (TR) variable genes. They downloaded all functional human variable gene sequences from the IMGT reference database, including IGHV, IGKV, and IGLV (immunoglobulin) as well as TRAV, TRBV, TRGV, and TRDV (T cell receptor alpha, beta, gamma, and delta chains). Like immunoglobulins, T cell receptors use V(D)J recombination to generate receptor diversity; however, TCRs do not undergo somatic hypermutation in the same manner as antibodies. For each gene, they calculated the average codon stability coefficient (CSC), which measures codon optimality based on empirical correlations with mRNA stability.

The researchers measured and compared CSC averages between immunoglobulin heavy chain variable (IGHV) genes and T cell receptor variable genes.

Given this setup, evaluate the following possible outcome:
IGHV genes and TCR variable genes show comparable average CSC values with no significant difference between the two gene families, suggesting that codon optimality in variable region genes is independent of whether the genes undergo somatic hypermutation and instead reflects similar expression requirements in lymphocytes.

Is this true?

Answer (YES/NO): NO